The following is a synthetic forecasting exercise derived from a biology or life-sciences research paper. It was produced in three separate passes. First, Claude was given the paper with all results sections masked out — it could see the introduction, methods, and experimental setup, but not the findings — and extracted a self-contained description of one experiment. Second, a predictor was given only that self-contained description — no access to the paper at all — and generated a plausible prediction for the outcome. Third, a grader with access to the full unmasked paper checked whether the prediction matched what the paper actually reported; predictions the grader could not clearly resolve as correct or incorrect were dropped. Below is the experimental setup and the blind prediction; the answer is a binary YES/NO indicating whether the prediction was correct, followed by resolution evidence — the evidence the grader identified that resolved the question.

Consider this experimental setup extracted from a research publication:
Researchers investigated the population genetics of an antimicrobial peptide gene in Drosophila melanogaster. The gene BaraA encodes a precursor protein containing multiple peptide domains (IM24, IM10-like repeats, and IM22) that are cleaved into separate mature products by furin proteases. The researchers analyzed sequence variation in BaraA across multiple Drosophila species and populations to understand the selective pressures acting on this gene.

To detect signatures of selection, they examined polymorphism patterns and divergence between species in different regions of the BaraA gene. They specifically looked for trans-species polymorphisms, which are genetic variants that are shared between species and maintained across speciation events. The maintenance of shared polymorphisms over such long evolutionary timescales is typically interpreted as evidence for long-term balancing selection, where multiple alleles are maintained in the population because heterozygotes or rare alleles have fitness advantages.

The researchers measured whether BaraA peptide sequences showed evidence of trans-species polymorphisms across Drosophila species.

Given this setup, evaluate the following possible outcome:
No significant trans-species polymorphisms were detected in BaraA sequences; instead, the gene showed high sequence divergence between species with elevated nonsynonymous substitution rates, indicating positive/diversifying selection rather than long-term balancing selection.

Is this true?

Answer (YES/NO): NO